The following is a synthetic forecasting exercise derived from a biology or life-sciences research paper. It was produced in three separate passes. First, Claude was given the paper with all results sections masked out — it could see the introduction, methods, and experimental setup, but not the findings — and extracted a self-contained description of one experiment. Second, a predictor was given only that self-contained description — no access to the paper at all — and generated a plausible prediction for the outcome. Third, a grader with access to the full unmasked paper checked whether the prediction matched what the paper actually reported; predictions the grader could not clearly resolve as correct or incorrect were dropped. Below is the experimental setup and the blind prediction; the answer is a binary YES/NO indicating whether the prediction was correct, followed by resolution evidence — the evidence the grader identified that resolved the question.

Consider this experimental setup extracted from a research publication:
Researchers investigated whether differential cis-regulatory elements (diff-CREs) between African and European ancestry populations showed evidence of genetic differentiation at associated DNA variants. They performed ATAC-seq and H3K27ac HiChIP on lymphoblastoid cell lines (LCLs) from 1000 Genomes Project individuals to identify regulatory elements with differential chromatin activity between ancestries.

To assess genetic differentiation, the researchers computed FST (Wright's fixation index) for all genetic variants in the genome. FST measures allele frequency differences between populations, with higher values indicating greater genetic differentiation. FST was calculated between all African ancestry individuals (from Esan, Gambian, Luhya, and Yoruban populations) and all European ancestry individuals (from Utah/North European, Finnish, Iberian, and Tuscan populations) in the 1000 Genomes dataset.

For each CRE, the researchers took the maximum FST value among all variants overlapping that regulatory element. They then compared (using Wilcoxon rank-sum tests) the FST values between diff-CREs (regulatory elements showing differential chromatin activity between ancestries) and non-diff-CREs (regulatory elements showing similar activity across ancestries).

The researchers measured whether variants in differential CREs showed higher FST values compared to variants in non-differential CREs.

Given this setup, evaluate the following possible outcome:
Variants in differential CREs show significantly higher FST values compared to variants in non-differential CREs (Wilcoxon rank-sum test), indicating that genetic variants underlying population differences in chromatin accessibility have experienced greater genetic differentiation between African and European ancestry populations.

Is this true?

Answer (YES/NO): NO